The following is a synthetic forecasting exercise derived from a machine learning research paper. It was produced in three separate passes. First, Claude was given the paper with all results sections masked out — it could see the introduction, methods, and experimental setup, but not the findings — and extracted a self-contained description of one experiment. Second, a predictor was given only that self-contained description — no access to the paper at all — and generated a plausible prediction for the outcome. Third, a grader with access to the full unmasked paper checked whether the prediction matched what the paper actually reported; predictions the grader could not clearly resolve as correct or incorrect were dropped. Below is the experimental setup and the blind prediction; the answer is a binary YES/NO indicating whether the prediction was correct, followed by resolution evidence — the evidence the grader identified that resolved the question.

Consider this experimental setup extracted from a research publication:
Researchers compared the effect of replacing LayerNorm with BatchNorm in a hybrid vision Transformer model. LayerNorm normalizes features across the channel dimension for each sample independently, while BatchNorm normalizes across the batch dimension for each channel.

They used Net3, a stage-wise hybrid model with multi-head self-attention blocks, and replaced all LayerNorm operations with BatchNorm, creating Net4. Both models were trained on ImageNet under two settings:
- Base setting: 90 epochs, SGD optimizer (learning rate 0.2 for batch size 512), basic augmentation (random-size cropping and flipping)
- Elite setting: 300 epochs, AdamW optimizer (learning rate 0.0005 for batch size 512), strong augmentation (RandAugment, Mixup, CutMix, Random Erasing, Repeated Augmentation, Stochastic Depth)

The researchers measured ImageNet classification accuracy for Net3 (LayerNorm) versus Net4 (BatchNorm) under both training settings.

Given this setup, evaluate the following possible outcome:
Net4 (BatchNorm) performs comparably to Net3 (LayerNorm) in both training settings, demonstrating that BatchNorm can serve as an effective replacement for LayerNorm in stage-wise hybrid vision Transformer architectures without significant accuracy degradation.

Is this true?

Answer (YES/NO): NO